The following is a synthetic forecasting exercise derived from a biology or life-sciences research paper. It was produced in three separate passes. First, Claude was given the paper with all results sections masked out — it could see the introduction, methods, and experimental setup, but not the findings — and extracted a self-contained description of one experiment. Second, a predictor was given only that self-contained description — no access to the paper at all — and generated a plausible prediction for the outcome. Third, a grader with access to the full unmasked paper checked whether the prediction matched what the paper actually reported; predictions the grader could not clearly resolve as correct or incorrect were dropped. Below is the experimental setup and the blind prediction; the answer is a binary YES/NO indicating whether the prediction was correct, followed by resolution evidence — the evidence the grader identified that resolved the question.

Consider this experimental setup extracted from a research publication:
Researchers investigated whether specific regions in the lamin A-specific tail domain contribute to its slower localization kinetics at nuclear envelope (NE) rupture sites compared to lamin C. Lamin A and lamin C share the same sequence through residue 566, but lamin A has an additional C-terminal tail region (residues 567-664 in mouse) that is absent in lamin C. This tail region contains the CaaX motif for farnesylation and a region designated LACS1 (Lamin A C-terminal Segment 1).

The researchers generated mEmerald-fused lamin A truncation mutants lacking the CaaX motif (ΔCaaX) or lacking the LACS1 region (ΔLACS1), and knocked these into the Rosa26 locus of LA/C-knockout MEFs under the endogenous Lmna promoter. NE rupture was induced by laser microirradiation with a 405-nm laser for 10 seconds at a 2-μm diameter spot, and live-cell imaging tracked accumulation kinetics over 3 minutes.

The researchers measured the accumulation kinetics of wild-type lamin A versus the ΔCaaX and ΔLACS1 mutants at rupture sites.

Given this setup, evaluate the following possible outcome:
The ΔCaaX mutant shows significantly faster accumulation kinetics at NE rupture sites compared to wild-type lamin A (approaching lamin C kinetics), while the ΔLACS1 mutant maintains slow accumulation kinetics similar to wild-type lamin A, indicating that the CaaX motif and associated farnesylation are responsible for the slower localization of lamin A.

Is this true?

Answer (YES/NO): NO